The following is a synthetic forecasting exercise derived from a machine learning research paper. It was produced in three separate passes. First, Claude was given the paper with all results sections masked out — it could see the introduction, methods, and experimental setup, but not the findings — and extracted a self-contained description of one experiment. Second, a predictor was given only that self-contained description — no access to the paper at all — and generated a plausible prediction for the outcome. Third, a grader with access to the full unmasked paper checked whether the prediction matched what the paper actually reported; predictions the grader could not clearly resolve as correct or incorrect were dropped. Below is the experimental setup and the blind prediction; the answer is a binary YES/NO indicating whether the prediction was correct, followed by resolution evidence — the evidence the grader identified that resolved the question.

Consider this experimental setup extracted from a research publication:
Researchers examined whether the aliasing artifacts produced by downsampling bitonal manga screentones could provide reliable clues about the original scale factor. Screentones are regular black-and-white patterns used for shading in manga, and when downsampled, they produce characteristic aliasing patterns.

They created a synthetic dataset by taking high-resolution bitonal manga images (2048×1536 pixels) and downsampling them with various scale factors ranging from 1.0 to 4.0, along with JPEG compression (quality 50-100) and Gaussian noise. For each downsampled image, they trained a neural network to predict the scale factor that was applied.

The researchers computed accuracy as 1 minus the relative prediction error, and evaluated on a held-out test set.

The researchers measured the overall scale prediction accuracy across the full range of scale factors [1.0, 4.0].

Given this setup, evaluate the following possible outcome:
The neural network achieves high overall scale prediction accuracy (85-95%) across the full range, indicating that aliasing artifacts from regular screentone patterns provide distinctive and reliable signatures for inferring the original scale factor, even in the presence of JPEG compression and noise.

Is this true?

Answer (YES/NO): NO